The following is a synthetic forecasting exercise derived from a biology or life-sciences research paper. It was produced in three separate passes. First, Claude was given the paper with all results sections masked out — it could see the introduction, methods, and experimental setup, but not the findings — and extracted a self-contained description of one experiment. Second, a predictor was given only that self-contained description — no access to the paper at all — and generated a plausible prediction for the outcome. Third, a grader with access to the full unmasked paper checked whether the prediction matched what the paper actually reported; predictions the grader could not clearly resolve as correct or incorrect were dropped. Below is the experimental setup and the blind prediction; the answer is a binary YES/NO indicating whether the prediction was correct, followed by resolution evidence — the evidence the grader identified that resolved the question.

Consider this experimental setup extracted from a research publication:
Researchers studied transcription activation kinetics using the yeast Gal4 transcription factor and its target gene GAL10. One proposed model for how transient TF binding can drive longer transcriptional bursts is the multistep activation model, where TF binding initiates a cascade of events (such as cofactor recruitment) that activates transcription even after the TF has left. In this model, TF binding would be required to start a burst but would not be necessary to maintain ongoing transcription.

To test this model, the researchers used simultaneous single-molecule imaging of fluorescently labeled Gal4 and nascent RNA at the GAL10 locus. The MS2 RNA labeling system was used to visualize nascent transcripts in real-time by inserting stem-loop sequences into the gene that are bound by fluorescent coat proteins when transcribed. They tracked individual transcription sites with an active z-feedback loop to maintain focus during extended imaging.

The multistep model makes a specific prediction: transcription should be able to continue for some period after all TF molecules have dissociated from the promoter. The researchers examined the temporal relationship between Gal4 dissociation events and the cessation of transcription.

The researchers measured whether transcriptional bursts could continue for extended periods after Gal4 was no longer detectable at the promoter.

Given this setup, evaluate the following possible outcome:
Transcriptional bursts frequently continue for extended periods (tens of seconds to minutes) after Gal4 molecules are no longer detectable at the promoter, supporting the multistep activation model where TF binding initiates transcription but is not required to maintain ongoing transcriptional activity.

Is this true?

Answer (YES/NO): NO